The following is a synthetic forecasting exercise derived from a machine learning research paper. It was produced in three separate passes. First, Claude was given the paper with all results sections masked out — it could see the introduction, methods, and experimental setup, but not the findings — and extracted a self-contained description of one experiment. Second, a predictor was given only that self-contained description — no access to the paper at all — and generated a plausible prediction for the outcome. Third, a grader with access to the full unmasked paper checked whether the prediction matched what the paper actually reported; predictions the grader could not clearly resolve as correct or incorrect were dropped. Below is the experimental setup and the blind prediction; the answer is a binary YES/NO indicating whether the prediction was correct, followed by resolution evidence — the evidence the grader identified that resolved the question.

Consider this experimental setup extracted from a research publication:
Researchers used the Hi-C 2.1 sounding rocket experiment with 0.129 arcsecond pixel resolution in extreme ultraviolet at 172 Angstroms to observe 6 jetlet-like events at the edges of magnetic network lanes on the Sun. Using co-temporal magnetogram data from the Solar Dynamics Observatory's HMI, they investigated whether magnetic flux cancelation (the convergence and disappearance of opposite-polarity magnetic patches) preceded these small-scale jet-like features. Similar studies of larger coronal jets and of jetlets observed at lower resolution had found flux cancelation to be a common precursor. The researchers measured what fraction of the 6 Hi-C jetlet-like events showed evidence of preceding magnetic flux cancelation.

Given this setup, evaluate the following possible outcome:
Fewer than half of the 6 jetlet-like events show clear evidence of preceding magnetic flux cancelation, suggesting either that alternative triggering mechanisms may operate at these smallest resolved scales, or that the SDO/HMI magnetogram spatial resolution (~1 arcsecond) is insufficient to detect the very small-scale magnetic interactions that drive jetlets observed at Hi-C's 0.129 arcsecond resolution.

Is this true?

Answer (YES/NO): NO